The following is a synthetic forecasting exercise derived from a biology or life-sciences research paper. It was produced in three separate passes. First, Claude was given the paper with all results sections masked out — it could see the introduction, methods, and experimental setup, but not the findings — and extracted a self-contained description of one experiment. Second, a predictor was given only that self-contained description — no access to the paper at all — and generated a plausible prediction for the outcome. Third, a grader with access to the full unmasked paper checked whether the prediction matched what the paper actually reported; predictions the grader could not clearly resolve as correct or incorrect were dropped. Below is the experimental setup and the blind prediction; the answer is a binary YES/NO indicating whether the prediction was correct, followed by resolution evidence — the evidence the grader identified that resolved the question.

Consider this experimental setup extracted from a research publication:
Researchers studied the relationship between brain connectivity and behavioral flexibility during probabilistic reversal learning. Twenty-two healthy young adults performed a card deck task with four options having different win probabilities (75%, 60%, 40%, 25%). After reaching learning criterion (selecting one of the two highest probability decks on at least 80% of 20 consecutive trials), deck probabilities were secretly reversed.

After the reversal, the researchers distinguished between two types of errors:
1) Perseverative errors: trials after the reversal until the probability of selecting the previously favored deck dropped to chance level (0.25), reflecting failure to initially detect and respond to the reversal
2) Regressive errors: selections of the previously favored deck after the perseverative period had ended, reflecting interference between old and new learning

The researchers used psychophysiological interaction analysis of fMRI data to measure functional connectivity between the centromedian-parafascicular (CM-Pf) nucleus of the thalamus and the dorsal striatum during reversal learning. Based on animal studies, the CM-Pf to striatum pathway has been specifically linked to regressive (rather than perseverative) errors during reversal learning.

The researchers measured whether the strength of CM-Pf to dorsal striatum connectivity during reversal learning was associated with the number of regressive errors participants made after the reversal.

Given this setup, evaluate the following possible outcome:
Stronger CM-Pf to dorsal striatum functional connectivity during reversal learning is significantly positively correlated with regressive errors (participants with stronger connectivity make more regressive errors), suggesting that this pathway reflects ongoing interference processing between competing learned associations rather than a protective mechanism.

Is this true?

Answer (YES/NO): NO